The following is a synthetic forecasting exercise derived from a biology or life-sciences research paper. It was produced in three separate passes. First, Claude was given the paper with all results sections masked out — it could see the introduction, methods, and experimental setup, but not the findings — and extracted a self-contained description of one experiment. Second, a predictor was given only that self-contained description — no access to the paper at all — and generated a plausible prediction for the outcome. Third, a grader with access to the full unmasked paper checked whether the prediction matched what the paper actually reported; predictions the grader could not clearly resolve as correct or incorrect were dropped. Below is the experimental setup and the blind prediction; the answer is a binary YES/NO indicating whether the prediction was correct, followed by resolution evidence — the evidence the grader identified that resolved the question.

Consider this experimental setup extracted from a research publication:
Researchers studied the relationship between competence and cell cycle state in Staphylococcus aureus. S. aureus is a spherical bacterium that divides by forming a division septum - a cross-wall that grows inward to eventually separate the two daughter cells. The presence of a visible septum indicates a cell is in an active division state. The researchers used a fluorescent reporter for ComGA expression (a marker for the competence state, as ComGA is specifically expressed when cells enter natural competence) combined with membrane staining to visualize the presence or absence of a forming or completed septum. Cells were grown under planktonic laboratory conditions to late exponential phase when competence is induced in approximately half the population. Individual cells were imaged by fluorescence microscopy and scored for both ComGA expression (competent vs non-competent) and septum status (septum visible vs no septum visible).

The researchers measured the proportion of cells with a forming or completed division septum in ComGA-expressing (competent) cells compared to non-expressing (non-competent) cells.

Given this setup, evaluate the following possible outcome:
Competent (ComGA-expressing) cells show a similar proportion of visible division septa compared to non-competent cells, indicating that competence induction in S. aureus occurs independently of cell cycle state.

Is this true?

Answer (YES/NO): NO